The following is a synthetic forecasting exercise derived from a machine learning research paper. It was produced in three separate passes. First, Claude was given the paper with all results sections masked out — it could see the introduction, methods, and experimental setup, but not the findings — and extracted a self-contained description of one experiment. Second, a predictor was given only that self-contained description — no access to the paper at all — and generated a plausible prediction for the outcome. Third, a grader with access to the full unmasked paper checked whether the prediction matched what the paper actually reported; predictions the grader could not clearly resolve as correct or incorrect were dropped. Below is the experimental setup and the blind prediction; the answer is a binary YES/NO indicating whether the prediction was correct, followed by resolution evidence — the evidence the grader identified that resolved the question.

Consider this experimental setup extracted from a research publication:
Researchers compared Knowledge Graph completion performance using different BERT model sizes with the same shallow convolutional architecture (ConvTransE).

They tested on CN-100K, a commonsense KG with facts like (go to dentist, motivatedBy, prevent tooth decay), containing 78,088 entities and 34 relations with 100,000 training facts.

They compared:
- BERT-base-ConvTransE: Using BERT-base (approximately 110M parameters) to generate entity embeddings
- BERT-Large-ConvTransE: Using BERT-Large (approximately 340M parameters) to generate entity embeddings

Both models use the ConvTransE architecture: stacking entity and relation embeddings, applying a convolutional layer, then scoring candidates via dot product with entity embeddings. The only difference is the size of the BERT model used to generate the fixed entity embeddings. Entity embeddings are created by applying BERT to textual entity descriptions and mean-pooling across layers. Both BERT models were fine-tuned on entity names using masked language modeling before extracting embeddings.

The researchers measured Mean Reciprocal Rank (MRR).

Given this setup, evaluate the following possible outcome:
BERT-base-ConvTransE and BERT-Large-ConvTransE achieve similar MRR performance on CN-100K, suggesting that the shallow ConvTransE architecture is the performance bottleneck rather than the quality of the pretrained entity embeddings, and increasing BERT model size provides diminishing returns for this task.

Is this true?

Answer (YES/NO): NO